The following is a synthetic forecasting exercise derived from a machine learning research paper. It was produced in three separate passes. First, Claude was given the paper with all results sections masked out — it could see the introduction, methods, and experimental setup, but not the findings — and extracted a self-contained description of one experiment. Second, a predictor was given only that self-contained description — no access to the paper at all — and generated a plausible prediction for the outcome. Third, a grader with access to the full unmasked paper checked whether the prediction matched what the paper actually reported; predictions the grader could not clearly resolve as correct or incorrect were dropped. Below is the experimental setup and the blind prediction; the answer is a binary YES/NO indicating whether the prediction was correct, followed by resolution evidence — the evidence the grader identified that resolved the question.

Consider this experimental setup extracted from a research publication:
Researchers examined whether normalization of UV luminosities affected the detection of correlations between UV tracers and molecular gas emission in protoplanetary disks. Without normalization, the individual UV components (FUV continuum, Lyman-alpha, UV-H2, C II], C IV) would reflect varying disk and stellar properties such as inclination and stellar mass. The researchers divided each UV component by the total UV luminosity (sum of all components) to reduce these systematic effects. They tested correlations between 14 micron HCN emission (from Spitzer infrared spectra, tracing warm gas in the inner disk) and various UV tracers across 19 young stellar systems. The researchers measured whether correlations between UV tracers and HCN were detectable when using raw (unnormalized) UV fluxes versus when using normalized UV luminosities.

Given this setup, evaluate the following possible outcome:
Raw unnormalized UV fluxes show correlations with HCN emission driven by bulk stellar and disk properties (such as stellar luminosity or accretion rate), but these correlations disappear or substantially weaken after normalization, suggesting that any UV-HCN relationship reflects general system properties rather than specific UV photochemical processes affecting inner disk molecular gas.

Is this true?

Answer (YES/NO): NO